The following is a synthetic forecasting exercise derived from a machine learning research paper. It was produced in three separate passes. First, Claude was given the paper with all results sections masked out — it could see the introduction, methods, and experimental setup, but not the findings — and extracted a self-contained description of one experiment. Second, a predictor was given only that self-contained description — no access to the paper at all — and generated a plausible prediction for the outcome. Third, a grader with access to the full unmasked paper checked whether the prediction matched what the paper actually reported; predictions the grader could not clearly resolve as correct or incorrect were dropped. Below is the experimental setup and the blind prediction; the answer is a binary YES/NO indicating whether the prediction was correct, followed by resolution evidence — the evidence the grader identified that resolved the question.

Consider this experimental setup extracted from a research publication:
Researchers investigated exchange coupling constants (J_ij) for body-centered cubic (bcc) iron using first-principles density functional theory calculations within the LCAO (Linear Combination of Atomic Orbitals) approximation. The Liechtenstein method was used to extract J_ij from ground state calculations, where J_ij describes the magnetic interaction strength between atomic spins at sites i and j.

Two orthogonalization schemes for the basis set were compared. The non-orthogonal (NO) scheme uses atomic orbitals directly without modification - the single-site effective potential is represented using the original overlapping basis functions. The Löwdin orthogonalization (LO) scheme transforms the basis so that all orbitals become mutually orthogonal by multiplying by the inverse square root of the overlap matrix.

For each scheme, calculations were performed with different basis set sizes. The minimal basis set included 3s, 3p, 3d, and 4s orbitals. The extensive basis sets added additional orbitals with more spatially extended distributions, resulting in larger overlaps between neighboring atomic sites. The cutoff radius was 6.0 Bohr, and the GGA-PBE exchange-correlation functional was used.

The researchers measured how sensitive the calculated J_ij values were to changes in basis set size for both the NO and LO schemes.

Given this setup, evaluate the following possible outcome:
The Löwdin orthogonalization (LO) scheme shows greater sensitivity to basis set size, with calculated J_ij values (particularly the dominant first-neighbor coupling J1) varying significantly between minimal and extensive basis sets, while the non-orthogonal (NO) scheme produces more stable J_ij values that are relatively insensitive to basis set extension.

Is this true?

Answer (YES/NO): NO